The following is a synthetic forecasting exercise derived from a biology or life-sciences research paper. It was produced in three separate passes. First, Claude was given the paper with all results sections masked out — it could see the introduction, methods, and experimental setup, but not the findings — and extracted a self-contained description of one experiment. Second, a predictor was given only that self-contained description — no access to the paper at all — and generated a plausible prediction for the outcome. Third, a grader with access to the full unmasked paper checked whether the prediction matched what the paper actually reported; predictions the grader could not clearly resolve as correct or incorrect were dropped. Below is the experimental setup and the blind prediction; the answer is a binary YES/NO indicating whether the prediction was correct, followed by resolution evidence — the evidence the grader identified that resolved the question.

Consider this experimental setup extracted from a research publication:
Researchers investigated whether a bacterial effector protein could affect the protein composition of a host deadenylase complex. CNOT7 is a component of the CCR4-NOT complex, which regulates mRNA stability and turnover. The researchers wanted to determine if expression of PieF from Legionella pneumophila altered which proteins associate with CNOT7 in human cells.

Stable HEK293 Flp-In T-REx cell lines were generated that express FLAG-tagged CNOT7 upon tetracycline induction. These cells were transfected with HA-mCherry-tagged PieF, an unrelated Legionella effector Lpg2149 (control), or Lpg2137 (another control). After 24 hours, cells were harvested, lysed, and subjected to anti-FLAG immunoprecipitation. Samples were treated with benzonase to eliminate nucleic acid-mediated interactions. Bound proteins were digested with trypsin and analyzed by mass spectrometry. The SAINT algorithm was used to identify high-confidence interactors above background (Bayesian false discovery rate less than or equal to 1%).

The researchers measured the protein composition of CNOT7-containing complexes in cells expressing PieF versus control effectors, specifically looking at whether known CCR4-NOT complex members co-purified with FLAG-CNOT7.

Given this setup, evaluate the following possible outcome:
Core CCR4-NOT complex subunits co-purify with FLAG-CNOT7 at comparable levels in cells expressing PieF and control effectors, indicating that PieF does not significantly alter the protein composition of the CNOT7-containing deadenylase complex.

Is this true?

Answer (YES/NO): NO